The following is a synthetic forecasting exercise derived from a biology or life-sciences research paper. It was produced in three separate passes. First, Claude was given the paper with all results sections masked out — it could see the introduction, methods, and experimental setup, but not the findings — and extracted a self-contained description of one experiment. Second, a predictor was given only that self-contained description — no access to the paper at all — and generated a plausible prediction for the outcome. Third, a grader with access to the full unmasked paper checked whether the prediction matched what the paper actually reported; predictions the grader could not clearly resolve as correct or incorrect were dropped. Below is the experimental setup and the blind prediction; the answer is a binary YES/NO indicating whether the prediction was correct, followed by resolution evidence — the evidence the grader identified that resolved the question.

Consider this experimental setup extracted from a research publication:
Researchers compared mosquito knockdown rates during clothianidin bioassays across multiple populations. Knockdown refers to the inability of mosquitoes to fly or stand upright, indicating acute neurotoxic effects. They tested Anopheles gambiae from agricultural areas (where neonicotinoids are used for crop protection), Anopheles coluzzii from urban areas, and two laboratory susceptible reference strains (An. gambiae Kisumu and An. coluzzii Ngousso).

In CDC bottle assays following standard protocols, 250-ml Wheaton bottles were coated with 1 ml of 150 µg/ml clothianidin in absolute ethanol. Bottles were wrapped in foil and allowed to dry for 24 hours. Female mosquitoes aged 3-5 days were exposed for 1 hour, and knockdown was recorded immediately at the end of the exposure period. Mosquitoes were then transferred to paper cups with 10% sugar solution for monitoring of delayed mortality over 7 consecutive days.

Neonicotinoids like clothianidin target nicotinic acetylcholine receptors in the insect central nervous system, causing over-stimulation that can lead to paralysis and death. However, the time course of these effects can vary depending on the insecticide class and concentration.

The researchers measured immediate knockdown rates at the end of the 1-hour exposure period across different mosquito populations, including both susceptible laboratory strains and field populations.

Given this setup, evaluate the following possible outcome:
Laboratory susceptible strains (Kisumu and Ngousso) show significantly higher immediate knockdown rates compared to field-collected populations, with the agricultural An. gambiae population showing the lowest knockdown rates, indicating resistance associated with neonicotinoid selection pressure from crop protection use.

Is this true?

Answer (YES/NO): NO